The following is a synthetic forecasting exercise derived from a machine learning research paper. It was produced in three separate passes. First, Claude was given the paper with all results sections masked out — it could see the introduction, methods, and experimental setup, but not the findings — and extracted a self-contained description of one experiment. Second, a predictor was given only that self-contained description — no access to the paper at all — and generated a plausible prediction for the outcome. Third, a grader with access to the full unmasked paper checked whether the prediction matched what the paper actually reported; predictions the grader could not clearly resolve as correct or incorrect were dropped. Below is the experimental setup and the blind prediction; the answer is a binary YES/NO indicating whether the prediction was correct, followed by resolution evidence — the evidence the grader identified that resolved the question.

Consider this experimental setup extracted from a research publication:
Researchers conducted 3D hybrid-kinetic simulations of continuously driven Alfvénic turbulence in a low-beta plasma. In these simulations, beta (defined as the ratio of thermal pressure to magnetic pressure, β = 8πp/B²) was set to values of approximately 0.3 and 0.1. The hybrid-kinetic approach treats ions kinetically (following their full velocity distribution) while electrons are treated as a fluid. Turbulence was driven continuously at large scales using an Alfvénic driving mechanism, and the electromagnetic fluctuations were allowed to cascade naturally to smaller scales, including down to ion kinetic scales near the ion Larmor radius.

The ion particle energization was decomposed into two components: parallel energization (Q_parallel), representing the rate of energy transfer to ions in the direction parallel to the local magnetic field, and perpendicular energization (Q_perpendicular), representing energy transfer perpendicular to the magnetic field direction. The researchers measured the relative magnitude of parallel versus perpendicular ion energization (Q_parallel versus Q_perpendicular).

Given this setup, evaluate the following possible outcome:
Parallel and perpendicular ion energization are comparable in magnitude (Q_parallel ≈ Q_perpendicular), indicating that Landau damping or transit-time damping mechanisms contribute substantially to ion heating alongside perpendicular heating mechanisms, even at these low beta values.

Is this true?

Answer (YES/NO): NO